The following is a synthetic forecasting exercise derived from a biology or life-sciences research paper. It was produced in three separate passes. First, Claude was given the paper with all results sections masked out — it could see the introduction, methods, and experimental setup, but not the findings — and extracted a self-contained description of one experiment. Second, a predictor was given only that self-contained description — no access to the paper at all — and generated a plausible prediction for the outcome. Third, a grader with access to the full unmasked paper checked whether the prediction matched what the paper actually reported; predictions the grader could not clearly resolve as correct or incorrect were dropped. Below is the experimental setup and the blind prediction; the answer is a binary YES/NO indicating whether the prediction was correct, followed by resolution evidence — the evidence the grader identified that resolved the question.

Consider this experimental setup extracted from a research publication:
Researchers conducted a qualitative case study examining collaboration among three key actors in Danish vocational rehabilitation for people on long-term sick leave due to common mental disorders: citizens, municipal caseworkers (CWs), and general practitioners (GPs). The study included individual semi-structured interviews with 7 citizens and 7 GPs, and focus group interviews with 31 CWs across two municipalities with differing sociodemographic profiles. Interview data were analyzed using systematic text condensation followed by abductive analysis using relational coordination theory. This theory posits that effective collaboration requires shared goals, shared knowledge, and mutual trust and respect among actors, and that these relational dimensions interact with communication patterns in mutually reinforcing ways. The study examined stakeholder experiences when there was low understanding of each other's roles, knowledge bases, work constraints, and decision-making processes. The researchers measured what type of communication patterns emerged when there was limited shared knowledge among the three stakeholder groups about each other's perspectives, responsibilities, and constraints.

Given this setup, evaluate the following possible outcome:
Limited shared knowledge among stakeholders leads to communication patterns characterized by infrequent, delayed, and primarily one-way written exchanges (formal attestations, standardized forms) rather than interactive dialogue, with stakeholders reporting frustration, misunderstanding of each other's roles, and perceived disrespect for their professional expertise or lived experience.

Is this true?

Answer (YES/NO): NO